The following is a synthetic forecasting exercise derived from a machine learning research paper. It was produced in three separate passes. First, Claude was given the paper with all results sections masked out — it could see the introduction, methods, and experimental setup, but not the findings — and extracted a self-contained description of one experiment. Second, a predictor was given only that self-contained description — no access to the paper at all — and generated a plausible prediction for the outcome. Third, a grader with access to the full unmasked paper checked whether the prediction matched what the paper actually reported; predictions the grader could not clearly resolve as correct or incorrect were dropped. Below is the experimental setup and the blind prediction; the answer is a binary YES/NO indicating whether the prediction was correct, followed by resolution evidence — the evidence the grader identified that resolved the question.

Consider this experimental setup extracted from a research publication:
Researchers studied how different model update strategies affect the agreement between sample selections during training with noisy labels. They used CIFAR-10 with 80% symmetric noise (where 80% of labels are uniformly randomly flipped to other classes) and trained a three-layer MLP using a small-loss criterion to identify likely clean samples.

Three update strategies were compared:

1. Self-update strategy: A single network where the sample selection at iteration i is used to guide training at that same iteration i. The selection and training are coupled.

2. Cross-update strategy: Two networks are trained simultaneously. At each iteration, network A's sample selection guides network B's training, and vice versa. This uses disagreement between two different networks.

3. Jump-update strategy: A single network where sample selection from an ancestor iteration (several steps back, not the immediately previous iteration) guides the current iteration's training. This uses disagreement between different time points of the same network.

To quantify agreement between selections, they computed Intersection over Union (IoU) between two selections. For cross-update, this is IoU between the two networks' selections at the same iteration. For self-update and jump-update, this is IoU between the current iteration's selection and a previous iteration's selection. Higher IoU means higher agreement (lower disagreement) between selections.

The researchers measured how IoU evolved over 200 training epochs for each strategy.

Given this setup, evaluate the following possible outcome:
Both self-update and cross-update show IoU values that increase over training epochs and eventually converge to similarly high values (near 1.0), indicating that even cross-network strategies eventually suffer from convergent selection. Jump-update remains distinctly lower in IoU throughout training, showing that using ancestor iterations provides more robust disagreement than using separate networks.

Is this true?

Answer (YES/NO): NO